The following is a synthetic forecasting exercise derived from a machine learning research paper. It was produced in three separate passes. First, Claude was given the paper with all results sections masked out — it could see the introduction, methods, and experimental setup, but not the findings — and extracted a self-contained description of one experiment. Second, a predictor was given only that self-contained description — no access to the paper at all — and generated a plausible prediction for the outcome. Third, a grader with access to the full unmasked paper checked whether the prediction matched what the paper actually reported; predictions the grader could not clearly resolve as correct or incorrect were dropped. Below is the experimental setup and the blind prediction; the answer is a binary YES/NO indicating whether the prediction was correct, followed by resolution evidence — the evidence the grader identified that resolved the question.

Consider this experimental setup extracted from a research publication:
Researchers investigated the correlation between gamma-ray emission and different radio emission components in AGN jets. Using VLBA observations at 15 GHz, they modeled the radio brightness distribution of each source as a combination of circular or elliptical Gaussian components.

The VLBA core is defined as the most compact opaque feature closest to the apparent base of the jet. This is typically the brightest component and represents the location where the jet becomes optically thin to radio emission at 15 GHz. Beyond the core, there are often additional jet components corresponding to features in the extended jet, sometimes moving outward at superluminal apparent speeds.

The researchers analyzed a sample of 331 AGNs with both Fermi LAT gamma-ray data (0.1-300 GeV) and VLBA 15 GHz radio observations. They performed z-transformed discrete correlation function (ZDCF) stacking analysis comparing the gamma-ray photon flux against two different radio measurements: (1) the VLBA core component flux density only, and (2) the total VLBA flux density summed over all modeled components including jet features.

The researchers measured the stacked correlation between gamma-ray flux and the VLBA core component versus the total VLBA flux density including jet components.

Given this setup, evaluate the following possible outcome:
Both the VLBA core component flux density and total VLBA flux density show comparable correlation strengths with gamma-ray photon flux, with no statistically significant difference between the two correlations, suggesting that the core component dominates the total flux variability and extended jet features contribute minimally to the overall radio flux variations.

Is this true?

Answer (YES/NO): NO